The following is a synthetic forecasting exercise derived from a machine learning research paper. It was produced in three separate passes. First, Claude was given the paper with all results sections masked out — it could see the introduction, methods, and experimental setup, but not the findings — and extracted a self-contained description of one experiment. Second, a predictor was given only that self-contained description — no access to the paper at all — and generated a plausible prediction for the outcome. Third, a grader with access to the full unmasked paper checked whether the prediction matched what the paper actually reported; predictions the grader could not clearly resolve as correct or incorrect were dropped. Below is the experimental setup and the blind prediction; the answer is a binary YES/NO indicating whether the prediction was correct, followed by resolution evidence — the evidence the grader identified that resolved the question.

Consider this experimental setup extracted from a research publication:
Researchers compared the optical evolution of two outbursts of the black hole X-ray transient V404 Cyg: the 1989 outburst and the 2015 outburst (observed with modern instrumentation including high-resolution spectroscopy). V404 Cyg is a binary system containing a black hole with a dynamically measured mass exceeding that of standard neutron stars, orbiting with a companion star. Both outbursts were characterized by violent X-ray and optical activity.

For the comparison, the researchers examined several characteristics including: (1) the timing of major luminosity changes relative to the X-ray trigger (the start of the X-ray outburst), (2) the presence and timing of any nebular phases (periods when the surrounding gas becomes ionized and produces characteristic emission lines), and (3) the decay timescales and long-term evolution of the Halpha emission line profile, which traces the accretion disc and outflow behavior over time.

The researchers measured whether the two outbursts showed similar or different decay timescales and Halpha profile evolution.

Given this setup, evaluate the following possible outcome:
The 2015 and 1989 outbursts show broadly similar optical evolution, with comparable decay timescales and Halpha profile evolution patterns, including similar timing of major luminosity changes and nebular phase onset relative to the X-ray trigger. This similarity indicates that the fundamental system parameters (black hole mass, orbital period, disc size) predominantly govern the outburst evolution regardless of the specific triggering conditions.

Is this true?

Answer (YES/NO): NO